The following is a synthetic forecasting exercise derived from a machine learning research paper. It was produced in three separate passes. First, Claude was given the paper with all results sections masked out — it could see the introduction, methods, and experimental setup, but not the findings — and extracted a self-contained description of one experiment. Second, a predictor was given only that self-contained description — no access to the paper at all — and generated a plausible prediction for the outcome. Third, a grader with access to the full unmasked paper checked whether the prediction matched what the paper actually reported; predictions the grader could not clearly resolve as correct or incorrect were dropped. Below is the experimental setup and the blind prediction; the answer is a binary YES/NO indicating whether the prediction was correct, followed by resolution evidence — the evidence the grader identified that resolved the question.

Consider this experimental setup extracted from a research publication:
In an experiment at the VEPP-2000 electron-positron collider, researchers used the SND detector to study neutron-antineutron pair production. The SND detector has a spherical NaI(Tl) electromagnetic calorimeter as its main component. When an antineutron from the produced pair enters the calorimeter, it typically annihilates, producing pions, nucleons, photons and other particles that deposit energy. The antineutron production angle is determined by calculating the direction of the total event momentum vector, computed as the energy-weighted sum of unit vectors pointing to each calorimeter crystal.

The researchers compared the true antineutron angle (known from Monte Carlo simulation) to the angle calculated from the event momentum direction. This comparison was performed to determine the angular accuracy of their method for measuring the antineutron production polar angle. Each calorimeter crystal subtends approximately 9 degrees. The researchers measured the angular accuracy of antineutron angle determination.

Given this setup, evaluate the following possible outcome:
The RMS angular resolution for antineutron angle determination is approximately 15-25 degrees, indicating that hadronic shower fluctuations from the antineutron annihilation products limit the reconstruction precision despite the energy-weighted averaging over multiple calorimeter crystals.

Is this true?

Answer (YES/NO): NO